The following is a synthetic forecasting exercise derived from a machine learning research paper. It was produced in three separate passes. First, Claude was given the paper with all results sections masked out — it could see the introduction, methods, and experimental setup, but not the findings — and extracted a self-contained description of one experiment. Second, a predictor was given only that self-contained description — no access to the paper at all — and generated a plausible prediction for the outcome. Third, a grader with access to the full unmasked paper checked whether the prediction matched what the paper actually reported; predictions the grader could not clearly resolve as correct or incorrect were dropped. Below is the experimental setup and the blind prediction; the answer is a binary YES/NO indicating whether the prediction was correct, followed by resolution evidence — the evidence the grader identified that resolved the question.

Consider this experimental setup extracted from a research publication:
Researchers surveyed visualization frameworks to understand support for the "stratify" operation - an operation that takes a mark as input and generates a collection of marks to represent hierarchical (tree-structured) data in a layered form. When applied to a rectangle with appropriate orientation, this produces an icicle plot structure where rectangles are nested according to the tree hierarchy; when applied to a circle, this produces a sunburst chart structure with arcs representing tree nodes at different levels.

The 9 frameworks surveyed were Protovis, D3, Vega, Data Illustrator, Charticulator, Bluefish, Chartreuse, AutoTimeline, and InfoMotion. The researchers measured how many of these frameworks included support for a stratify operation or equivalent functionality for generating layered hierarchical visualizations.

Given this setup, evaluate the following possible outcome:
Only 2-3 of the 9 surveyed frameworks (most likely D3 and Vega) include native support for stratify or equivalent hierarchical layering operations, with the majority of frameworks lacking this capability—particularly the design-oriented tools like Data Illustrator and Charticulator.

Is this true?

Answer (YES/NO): NO